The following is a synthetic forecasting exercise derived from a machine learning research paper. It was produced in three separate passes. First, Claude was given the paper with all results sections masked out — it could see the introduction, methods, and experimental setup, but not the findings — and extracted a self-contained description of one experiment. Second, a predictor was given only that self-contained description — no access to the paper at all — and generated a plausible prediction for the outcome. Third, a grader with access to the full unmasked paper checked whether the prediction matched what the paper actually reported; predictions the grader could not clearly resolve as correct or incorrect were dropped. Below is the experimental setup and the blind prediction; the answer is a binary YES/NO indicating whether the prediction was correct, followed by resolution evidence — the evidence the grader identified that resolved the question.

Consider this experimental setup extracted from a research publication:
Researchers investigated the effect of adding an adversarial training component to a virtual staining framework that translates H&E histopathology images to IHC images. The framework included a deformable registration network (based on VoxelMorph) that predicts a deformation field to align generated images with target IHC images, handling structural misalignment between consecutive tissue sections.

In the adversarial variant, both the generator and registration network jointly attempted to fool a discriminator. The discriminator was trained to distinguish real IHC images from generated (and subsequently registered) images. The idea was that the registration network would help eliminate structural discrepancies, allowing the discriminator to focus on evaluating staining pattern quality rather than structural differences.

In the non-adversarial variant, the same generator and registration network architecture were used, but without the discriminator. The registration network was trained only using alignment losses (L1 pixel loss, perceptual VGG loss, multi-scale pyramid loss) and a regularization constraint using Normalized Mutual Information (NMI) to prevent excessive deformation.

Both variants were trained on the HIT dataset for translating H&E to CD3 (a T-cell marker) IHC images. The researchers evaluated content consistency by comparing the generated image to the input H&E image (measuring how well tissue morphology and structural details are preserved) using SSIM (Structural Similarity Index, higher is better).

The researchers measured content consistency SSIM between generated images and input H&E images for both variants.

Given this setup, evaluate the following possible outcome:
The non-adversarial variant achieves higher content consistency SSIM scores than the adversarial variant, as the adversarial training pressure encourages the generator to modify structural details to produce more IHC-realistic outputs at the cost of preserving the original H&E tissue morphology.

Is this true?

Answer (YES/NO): NO